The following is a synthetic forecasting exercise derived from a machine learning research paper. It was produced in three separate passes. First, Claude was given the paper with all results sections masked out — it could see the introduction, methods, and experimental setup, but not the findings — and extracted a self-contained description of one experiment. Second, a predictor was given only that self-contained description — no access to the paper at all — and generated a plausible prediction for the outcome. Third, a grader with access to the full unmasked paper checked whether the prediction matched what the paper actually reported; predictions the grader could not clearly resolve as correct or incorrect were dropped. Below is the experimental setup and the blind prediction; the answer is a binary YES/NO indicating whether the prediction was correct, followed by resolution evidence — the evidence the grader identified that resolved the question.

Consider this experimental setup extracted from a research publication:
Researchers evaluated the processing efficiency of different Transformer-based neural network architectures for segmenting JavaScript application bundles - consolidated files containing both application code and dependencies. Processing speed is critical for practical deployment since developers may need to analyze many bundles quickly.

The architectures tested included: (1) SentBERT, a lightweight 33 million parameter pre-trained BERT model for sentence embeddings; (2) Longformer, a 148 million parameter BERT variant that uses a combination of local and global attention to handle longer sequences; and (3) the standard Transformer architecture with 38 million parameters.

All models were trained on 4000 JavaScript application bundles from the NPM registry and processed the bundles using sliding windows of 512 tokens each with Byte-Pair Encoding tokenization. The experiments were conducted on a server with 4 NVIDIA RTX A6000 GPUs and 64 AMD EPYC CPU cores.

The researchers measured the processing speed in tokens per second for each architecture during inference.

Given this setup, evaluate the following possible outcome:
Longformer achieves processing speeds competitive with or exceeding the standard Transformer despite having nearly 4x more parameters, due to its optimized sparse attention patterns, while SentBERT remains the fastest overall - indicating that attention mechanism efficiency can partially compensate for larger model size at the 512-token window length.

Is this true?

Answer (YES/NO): NO